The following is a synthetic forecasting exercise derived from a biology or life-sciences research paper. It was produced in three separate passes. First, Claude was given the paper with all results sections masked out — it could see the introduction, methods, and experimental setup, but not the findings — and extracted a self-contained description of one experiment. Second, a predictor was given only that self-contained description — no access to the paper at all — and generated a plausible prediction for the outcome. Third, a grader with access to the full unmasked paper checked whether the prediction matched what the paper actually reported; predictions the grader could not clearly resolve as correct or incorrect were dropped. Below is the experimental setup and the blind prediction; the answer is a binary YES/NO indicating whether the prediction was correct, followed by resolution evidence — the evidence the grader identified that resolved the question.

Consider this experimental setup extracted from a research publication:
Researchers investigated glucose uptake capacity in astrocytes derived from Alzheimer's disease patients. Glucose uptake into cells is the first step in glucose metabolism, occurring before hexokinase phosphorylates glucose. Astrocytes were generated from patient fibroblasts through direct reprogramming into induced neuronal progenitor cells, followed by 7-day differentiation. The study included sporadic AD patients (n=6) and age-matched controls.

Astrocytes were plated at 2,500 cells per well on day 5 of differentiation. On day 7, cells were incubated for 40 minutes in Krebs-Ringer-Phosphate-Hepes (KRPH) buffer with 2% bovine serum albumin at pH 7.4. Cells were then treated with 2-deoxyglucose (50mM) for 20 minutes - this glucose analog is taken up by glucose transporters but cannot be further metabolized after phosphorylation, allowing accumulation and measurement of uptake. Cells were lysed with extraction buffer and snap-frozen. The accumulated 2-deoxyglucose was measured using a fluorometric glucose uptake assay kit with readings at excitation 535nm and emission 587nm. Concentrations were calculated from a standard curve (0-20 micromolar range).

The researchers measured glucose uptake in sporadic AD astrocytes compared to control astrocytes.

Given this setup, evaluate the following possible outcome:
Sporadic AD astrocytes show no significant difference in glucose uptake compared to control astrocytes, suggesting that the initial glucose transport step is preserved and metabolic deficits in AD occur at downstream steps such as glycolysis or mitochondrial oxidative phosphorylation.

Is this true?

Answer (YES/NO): NO